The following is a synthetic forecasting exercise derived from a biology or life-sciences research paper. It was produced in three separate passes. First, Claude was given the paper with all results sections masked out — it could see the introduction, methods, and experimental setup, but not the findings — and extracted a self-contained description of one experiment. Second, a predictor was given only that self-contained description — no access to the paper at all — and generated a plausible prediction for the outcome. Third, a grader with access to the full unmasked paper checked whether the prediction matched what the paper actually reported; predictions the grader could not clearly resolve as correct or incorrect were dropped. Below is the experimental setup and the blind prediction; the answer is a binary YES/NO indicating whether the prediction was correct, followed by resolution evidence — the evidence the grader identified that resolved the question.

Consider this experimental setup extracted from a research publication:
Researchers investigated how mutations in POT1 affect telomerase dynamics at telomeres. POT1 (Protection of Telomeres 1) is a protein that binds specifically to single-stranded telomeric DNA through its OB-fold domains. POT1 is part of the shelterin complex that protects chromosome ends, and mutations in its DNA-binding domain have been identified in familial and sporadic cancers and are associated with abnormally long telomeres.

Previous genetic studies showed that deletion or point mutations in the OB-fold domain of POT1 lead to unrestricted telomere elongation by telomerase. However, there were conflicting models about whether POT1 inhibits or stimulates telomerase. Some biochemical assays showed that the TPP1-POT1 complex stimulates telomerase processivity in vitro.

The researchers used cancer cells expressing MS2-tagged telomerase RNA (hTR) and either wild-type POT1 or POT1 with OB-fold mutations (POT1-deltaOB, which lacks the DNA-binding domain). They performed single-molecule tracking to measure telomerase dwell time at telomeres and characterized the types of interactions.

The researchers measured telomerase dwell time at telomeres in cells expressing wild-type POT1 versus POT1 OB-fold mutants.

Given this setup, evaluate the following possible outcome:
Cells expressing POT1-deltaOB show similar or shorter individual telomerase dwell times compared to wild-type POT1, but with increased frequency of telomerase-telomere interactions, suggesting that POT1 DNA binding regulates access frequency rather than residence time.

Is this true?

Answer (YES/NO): NO